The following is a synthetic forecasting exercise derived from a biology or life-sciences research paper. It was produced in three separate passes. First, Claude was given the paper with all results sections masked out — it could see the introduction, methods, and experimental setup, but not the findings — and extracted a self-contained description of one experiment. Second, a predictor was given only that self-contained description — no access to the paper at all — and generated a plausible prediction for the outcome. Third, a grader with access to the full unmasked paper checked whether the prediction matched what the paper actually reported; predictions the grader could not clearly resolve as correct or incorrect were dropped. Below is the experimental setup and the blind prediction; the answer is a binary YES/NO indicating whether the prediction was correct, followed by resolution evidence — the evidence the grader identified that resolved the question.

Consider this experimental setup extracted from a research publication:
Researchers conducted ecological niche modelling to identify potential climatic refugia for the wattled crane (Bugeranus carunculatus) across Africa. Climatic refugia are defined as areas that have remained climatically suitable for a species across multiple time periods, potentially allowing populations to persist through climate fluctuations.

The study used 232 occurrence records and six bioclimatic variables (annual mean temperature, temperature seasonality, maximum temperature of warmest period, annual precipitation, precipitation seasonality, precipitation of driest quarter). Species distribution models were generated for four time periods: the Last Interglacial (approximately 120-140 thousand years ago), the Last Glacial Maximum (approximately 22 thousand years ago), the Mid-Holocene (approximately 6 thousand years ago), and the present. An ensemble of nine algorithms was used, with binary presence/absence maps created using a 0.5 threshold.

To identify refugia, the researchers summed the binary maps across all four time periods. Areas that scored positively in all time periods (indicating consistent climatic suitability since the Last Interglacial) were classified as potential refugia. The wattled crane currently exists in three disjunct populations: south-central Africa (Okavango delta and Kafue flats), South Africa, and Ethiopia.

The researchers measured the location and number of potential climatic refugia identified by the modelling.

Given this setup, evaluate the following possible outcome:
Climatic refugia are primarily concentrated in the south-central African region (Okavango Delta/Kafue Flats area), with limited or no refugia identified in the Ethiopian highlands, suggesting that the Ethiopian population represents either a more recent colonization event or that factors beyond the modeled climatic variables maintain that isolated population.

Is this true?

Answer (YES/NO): NO